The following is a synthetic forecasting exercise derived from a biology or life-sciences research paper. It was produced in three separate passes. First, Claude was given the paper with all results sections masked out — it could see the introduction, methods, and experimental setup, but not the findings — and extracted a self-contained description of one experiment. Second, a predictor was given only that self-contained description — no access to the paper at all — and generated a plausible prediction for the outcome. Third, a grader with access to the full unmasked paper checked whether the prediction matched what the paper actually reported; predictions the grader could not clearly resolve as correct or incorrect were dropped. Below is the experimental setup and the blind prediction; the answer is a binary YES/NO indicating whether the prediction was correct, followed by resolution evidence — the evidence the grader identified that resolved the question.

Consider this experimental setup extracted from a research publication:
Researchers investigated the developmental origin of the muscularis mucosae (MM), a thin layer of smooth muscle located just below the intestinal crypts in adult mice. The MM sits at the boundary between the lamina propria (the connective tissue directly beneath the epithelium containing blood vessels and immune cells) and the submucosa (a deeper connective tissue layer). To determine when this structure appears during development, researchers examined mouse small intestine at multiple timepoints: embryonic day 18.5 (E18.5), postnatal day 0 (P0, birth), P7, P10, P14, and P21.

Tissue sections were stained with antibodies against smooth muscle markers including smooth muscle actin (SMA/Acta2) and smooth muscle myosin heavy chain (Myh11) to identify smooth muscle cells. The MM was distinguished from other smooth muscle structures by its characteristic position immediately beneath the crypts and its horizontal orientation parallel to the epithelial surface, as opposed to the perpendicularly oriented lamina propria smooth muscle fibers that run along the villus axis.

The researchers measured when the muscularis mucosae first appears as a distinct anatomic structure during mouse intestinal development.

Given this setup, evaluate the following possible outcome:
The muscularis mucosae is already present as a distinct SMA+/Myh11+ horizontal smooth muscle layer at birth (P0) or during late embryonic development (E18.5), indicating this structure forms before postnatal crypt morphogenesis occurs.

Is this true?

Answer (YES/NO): NO